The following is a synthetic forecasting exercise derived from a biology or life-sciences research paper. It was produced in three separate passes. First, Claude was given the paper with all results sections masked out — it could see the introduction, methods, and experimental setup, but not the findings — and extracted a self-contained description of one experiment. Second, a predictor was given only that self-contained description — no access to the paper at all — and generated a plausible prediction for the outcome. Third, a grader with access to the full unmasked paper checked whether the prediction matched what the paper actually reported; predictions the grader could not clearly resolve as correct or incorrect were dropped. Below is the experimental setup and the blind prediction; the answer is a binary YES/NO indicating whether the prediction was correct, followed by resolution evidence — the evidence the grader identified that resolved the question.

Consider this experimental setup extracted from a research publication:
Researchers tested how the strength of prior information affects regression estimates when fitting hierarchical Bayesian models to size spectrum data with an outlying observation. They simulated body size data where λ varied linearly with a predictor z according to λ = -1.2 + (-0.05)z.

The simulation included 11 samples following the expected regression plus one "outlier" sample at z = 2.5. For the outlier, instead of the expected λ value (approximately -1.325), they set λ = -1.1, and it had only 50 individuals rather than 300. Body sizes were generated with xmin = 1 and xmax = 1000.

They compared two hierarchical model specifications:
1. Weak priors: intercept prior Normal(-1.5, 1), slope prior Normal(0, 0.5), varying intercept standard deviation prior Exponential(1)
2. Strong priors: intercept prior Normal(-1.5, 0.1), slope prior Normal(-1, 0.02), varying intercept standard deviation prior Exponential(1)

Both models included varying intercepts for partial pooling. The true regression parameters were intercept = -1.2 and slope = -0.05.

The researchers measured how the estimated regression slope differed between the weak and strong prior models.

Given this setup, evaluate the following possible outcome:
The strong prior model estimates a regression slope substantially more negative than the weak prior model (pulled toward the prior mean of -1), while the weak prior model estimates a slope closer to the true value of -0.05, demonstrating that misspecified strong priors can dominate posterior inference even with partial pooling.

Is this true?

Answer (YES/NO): NO